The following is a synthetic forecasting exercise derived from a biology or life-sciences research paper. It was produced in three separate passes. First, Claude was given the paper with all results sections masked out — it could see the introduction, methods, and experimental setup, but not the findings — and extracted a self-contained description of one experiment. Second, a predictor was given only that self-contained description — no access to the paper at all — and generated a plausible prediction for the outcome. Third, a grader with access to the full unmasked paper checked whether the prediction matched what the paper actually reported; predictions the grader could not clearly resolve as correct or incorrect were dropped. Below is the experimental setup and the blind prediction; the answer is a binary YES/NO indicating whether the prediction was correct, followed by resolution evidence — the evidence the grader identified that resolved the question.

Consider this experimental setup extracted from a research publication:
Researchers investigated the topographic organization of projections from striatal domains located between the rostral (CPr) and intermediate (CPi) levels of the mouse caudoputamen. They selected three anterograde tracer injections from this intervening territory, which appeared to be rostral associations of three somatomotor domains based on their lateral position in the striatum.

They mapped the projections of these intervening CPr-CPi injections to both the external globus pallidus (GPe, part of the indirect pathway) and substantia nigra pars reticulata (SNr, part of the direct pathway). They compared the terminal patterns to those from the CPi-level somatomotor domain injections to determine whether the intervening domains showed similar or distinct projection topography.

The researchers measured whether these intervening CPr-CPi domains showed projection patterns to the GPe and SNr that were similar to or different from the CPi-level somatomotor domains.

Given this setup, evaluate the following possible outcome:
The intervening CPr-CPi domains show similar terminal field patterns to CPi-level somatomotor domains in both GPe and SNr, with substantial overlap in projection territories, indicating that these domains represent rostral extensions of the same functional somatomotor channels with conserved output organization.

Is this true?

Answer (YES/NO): NO